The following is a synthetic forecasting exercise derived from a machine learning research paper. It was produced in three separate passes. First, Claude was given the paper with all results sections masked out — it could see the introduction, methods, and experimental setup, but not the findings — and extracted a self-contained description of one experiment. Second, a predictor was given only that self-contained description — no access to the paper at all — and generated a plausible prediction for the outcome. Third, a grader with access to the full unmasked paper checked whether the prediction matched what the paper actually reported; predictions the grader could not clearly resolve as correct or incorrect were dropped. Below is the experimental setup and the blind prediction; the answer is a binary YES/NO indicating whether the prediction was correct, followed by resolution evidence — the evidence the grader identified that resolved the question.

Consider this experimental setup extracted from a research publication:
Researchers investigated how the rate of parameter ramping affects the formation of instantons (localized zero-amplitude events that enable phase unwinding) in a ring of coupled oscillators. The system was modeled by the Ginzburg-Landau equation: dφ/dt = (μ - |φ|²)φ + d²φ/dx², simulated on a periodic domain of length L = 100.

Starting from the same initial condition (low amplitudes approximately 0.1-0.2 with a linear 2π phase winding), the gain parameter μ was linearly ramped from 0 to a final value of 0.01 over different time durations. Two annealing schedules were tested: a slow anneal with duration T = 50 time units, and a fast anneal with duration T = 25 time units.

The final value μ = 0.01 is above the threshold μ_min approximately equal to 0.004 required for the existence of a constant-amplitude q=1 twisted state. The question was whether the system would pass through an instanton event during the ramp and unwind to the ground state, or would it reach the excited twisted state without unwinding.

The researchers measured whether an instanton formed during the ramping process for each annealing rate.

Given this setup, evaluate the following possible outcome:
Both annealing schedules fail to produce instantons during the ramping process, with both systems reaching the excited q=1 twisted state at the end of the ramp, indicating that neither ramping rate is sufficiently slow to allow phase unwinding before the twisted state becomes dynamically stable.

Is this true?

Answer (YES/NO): NO